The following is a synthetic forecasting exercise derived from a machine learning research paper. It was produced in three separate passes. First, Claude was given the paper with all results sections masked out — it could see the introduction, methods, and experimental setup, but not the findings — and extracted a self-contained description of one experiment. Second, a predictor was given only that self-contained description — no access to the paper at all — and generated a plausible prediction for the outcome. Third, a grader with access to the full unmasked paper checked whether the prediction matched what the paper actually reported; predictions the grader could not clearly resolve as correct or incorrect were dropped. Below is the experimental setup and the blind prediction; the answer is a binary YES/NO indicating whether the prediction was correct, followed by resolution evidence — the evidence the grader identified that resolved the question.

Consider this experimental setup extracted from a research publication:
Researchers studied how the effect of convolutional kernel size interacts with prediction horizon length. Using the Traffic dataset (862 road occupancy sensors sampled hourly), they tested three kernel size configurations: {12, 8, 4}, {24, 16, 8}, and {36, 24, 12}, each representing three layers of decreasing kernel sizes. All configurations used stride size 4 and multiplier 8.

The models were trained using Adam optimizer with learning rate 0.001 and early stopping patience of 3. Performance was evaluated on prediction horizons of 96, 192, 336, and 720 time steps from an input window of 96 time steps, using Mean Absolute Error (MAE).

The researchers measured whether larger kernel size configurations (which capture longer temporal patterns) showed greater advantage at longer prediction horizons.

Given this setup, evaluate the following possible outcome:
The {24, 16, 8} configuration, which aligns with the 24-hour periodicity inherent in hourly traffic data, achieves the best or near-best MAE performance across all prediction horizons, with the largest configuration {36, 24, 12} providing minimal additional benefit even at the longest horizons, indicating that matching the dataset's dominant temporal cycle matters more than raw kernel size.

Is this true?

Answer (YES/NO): YES